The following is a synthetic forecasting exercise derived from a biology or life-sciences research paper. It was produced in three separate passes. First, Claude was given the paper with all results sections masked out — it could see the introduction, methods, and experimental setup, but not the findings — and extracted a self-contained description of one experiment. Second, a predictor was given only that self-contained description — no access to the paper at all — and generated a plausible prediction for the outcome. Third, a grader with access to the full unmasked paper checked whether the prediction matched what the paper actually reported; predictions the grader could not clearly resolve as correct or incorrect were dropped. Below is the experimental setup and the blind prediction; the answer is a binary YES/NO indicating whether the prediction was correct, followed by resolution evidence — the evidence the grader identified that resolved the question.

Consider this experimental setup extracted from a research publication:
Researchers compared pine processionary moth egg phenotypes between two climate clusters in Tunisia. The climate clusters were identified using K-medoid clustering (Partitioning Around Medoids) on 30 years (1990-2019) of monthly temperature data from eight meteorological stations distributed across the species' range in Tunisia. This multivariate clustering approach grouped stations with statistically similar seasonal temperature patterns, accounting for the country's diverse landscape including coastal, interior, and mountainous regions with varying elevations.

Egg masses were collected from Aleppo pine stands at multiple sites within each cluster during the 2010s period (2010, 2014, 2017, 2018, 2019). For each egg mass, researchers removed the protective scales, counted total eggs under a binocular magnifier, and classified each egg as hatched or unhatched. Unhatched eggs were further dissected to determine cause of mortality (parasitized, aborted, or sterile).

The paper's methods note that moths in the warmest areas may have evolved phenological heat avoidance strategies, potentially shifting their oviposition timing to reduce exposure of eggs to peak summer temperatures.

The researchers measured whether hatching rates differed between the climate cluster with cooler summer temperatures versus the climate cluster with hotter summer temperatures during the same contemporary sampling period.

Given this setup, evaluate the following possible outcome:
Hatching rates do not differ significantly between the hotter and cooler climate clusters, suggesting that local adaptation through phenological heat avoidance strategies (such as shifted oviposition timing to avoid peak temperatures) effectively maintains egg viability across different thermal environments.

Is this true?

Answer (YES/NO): YES